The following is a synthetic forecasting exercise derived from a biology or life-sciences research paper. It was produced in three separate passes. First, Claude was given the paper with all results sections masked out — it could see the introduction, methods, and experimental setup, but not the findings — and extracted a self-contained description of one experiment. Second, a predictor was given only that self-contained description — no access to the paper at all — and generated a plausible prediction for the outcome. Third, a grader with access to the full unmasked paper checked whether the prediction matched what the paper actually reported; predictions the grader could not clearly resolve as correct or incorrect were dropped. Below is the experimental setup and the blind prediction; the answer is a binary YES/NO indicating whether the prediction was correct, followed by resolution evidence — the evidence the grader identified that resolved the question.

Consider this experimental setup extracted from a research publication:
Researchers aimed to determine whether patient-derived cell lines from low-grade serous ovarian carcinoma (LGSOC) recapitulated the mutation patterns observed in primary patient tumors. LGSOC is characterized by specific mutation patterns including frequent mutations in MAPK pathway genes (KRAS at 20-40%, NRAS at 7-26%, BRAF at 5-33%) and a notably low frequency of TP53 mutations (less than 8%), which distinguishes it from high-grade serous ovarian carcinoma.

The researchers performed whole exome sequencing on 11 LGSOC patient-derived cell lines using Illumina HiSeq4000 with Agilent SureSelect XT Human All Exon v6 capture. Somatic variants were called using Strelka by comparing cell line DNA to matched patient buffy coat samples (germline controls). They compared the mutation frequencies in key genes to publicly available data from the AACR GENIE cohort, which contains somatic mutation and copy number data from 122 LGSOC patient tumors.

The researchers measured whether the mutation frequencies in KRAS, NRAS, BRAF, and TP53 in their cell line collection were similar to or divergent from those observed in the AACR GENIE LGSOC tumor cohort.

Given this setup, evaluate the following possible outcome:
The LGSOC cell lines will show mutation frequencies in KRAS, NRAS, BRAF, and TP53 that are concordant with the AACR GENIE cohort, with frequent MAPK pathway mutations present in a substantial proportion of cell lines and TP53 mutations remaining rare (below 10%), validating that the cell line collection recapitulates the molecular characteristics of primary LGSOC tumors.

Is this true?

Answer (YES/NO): NO